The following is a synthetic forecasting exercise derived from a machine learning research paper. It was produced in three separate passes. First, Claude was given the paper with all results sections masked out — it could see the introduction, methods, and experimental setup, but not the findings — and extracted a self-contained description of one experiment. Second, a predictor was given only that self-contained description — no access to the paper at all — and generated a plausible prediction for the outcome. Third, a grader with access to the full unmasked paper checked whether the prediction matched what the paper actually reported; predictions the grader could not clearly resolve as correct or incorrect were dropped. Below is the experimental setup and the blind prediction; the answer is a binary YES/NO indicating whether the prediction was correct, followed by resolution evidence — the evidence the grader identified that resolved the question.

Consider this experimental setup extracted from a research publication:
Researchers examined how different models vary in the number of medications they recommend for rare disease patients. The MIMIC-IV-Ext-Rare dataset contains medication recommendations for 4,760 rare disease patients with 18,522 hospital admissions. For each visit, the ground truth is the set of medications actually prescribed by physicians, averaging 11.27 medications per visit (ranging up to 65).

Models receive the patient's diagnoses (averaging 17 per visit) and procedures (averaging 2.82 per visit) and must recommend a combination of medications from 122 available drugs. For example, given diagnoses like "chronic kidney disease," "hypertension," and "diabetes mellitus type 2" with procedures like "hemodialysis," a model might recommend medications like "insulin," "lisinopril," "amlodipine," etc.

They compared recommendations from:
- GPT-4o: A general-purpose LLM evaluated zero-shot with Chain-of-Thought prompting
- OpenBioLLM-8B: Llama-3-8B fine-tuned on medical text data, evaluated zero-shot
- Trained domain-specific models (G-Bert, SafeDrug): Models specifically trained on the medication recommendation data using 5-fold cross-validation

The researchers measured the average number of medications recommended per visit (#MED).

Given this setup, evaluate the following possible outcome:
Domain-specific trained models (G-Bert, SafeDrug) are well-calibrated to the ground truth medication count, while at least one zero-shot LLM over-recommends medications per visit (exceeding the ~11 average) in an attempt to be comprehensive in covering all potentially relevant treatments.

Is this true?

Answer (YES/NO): NO